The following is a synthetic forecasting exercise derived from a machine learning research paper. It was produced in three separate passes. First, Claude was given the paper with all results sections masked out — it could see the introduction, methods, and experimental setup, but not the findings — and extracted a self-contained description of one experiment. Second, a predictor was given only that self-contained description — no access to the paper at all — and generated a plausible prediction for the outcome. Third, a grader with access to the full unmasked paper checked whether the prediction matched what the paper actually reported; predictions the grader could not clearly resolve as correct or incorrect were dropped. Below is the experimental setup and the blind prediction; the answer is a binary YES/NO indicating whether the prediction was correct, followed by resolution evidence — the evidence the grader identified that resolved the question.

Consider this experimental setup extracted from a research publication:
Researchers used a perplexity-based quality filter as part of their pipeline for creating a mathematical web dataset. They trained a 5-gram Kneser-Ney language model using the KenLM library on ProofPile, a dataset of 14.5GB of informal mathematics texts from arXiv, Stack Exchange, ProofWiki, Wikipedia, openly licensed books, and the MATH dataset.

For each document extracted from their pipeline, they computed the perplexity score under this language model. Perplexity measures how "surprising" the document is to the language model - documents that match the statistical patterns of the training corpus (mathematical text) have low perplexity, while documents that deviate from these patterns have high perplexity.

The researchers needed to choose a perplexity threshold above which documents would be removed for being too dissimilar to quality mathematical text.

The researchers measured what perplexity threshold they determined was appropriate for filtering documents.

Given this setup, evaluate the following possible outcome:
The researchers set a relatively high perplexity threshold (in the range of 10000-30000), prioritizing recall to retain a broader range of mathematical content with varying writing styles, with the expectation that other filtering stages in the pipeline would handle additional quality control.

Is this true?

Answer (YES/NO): YES